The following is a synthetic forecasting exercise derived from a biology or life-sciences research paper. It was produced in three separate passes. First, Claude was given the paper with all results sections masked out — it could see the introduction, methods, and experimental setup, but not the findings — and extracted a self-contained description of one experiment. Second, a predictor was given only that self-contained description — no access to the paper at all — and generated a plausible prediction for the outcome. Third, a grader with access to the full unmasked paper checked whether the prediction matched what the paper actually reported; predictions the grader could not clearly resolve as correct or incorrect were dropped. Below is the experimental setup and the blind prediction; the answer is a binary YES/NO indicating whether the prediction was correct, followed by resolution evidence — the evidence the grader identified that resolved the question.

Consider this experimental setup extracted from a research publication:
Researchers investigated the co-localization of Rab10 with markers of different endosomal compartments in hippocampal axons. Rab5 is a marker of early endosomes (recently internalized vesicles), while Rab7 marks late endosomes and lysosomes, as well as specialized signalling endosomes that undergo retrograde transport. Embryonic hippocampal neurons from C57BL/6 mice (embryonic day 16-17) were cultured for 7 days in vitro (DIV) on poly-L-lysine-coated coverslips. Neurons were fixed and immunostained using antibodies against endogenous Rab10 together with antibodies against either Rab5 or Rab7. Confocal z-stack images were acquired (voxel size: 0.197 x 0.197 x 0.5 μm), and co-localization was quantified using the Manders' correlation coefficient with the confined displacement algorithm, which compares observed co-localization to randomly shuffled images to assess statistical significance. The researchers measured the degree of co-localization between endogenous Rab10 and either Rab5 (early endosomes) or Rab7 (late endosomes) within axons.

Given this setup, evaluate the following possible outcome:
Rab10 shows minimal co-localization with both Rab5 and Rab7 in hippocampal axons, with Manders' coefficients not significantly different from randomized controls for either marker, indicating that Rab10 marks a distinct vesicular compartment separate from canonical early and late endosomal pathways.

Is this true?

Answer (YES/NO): NO